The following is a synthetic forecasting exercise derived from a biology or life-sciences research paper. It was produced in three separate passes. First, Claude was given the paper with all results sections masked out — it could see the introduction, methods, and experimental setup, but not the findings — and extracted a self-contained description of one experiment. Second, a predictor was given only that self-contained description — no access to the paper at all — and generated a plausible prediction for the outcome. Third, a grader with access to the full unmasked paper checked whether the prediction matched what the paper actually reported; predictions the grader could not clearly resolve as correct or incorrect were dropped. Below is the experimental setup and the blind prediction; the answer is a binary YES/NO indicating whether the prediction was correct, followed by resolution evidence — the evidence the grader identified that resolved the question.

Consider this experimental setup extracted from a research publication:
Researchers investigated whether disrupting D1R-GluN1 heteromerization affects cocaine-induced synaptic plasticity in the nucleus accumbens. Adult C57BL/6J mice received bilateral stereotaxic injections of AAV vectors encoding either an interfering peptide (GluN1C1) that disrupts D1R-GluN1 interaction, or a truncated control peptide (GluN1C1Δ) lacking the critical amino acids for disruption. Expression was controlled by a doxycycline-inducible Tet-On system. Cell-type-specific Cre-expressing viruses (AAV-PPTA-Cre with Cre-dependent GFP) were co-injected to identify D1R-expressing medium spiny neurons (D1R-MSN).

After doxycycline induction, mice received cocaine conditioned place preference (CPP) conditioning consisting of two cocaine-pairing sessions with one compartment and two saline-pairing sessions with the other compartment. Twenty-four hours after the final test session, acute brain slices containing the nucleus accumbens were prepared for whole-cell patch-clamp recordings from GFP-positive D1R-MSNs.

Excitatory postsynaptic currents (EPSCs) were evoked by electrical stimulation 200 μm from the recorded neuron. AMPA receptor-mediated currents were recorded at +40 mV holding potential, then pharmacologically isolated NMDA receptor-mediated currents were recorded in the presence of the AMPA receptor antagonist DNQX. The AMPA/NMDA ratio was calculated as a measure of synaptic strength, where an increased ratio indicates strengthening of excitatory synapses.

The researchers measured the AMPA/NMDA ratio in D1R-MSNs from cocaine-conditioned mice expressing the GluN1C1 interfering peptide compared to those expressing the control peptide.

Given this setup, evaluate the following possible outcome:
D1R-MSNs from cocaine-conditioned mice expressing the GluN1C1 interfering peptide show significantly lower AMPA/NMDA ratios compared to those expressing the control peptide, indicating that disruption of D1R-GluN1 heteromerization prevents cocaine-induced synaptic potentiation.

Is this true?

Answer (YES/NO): YES